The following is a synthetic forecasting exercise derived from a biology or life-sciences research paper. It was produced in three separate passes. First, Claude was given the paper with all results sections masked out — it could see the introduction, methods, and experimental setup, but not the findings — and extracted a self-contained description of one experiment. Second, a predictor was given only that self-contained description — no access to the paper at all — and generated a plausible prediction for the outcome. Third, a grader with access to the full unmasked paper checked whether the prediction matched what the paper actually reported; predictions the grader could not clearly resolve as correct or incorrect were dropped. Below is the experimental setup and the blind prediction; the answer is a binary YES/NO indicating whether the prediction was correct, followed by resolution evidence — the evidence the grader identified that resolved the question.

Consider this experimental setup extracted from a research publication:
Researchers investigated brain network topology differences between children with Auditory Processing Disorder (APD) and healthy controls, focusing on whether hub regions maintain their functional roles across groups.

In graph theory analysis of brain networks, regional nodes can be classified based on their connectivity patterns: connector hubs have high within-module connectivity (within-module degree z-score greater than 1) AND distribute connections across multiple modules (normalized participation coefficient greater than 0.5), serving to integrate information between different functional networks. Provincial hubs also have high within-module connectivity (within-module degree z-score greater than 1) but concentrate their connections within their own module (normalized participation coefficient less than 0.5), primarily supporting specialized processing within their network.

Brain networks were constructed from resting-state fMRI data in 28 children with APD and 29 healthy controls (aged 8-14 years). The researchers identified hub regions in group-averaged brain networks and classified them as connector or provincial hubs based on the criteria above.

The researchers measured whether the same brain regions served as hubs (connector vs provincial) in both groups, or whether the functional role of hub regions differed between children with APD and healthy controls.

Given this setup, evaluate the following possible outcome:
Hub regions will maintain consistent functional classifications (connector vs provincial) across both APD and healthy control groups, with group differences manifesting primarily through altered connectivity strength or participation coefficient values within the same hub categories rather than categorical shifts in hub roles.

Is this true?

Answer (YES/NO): NO